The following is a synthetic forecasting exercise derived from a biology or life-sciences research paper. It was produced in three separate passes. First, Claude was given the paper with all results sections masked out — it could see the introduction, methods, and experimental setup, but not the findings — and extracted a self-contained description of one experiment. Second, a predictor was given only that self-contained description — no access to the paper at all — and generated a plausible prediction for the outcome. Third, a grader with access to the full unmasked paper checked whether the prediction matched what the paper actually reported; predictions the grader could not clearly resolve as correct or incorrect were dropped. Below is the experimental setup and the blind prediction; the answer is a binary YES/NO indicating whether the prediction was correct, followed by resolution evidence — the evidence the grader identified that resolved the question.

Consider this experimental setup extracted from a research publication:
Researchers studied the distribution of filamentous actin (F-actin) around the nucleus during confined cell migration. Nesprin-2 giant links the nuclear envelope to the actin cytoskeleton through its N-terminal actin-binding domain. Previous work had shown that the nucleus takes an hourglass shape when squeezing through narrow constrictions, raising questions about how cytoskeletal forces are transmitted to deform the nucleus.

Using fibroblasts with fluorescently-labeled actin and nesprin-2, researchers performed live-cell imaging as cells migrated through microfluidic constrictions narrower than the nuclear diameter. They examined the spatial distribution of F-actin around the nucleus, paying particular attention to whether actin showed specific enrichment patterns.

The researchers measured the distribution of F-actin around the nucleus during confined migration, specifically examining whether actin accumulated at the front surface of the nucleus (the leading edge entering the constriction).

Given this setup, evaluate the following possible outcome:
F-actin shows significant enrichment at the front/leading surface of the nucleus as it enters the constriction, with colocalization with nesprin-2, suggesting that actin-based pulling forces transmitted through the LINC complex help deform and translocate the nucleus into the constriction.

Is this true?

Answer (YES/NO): NO